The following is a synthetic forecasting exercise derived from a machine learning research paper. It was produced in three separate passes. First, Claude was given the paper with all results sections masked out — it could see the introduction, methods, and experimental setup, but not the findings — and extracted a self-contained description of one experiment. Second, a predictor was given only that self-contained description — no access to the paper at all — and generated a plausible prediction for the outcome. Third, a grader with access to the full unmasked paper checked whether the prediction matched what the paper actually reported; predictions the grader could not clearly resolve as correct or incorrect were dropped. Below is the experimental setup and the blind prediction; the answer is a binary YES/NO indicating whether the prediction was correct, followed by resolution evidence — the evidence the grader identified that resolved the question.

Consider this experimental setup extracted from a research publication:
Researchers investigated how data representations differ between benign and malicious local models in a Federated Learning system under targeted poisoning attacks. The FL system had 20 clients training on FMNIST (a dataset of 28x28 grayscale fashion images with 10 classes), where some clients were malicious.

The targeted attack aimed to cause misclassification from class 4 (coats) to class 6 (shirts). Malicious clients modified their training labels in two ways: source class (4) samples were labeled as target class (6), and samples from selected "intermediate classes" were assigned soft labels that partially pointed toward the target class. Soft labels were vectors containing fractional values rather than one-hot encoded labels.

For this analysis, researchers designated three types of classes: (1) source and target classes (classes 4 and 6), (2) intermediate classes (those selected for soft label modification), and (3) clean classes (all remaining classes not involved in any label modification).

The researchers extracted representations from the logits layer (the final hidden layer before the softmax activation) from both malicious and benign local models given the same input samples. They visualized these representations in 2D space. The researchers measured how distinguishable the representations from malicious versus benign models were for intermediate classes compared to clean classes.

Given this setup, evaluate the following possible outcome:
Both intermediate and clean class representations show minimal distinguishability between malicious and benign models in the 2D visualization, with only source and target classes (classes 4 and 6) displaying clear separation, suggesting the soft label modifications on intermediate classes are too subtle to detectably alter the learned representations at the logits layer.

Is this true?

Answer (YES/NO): NO